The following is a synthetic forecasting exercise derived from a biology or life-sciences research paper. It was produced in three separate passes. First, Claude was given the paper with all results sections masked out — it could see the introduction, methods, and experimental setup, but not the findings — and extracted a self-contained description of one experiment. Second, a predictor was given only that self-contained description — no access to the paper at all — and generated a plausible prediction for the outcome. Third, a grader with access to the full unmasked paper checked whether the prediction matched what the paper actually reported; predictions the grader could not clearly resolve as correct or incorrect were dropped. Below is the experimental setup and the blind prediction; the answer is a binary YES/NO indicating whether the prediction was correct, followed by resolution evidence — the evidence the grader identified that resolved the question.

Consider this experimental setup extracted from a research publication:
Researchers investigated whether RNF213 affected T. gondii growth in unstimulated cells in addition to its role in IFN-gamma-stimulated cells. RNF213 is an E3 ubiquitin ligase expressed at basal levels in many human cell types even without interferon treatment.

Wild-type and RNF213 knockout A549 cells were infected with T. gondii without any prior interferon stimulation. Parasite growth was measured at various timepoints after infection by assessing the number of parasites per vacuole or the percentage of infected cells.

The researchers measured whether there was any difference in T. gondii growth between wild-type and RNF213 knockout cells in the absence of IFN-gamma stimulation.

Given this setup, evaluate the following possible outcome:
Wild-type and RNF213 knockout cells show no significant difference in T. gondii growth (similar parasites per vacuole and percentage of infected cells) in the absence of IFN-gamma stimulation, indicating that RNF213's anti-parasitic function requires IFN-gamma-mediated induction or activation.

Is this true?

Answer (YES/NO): NO